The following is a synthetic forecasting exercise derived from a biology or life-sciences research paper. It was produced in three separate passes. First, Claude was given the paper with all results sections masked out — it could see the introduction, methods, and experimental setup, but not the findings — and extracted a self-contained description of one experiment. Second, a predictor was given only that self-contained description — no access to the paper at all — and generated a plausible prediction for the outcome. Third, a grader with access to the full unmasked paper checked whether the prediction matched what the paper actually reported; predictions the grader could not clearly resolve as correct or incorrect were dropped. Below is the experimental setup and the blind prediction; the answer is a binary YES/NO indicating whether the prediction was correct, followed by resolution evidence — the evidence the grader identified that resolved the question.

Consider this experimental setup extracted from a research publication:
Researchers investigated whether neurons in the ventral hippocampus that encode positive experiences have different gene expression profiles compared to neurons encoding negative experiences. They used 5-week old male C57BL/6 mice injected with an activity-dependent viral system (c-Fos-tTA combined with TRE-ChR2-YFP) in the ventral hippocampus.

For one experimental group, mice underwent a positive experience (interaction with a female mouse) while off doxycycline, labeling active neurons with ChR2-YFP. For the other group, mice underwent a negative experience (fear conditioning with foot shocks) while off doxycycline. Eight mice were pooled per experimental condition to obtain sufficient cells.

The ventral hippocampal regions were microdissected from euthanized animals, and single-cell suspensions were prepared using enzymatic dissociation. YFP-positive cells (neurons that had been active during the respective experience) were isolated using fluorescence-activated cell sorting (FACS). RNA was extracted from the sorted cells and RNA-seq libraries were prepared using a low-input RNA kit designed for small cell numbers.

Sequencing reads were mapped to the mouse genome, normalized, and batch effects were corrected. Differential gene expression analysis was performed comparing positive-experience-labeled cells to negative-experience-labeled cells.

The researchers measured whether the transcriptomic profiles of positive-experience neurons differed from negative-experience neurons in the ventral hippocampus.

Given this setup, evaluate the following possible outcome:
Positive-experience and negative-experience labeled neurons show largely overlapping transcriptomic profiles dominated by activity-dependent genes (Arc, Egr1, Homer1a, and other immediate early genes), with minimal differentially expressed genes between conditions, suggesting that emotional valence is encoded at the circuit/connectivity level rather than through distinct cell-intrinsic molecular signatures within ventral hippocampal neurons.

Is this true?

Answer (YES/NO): NO